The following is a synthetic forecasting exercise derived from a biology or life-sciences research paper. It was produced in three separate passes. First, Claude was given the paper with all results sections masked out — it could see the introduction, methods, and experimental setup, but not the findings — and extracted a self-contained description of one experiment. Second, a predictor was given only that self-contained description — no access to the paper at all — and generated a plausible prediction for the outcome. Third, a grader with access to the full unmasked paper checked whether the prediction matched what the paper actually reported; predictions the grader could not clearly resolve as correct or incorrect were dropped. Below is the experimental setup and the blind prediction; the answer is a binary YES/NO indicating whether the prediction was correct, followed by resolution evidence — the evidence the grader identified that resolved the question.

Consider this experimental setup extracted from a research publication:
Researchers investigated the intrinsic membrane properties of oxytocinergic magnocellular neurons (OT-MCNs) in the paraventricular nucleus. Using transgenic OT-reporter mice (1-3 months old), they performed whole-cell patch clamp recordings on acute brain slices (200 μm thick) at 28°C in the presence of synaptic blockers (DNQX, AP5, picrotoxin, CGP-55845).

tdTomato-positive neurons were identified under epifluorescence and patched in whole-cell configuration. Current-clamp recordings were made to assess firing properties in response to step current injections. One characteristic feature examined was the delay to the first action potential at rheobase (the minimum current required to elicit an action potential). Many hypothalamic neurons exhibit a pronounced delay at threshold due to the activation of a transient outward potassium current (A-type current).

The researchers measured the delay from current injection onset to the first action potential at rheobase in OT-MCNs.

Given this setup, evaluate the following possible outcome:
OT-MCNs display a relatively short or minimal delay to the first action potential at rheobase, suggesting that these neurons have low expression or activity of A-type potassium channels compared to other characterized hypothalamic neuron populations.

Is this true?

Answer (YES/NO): NO